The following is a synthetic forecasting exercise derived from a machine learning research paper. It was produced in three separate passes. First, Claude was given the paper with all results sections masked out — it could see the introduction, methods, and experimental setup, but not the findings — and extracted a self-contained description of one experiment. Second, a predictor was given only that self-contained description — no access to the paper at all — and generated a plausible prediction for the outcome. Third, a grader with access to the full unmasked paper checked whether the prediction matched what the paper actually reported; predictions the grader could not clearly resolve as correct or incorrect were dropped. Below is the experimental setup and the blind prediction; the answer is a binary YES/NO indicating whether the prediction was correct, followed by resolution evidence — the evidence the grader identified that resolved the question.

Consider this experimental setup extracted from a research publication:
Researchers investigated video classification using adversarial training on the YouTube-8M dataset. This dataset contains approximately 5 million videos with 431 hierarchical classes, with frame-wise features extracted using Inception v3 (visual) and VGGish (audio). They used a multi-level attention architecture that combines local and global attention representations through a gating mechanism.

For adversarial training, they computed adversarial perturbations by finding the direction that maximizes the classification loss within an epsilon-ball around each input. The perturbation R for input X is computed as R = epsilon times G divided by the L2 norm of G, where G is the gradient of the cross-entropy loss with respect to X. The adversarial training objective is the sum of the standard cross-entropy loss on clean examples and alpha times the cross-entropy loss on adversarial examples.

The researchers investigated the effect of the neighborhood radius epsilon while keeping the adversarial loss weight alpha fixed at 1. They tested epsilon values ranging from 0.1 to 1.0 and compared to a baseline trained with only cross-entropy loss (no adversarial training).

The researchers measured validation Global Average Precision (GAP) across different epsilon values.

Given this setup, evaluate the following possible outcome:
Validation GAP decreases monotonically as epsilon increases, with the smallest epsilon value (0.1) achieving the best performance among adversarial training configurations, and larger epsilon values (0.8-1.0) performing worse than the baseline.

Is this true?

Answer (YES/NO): NO